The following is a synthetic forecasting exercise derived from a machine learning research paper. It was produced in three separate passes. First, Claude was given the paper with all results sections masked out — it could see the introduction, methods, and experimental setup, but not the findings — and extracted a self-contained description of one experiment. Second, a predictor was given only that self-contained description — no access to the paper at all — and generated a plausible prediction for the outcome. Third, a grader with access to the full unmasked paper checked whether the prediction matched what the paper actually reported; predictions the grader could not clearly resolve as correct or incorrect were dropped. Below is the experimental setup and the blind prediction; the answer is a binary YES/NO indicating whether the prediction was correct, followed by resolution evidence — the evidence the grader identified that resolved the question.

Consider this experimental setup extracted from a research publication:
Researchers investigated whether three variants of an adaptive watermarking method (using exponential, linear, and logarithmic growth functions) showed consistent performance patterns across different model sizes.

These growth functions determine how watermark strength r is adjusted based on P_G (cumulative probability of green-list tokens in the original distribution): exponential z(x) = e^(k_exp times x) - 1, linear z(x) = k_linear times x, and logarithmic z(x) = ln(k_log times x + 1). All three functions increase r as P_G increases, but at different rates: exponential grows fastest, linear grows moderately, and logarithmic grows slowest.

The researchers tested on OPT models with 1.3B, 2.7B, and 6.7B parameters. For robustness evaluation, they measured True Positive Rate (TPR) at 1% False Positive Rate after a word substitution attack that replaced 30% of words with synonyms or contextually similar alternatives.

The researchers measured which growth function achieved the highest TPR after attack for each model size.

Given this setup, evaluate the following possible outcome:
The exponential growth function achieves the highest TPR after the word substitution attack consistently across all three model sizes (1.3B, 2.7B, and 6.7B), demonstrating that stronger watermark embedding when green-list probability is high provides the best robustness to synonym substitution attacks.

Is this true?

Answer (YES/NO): NO